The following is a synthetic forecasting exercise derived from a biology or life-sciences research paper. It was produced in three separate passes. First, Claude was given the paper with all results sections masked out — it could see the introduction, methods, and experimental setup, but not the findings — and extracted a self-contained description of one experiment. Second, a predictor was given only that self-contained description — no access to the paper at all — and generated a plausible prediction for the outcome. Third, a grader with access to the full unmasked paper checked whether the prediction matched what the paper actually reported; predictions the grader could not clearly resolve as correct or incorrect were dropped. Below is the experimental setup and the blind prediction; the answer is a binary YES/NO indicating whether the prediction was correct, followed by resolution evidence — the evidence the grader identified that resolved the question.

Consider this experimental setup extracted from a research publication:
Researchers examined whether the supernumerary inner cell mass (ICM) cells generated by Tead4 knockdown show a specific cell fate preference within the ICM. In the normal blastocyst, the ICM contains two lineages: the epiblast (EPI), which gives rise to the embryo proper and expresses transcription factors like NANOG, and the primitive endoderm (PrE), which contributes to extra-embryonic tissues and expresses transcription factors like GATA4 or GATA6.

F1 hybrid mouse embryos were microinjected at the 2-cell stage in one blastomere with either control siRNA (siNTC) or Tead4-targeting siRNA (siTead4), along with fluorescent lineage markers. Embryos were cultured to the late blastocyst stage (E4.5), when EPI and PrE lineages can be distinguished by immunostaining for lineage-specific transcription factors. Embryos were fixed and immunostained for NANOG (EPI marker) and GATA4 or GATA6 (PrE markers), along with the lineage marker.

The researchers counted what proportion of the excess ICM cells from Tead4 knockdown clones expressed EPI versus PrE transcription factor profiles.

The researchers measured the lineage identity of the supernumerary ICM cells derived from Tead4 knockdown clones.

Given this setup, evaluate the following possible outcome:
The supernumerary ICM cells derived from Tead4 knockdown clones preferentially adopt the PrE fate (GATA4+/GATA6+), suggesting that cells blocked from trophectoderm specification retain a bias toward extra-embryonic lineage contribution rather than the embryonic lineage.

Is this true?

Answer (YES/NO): NO